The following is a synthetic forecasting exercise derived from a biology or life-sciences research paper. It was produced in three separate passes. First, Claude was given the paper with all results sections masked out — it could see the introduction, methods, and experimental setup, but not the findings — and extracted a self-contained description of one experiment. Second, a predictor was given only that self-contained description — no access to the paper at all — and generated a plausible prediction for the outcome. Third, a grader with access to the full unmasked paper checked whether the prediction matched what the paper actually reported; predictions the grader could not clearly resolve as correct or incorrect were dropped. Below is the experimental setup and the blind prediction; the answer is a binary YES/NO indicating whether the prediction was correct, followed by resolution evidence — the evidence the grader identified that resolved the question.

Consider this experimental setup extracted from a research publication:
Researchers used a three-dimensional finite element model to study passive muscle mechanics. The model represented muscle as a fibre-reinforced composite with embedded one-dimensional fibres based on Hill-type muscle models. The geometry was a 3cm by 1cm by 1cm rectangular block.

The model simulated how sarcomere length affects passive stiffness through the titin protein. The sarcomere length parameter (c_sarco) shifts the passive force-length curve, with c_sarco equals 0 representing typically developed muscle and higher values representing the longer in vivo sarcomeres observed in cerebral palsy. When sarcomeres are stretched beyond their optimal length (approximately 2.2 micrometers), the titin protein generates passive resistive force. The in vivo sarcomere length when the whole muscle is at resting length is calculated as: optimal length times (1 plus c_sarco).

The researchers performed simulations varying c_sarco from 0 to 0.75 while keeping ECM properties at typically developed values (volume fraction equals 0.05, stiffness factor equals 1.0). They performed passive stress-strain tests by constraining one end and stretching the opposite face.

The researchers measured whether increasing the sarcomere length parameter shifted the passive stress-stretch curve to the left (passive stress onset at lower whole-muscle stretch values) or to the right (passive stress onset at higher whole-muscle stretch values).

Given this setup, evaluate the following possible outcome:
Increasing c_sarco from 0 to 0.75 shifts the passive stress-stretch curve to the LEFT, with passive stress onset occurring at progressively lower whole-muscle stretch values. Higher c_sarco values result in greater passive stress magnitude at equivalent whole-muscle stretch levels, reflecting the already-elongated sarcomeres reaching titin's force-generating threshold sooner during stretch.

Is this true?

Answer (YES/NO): YES